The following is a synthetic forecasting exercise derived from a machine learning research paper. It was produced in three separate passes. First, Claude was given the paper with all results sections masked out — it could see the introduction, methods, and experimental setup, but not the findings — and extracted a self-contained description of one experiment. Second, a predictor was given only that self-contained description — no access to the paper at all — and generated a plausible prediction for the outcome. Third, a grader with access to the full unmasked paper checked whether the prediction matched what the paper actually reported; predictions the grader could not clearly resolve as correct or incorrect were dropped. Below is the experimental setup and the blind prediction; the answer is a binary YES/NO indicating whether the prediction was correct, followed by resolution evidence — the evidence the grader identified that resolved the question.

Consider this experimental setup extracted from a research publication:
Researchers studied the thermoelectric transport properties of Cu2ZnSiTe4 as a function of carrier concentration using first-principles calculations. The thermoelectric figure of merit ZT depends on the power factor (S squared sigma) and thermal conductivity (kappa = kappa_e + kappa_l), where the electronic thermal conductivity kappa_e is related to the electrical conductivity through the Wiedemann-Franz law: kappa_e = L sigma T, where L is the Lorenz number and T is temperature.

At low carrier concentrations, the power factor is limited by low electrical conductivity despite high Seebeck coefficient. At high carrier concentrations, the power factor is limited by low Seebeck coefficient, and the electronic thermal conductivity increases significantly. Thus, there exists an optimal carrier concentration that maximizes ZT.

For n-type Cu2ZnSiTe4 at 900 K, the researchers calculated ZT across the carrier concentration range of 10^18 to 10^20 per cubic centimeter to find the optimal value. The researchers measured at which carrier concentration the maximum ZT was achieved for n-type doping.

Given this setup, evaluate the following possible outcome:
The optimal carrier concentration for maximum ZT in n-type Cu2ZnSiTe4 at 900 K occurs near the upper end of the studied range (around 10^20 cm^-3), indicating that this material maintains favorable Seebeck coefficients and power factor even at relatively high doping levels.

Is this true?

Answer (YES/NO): NO